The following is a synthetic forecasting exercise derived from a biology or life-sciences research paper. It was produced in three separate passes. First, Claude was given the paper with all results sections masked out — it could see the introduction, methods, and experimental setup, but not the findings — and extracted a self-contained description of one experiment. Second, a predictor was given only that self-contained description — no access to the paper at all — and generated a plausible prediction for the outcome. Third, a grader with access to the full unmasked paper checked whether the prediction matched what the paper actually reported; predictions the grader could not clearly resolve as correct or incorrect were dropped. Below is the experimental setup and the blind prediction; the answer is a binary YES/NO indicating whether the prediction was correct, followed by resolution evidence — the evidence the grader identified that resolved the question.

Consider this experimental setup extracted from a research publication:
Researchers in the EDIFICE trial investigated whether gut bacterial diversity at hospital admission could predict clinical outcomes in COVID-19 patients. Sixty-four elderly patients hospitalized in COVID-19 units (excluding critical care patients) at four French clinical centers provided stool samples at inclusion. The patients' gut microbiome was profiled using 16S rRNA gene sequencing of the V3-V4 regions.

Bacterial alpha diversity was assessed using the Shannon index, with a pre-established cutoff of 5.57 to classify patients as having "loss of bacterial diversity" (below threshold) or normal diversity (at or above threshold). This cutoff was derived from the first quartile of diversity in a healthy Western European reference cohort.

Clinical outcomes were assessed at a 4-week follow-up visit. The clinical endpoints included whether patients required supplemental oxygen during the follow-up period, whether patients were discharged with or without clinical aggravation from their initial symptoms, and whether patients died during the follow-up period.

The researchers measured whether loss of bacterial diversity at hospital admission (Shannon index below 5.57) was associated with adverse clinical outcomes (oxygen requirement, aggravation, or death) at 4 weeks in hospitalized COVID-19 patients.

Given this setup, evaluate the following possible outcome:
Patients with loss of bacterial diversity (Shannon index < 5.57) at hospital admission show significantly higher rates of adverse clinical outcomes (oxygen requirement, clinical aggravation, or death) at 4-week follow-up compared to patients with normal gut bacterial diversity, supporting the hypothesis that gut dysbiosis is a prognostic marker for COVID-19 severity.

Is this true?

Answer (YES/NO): NO